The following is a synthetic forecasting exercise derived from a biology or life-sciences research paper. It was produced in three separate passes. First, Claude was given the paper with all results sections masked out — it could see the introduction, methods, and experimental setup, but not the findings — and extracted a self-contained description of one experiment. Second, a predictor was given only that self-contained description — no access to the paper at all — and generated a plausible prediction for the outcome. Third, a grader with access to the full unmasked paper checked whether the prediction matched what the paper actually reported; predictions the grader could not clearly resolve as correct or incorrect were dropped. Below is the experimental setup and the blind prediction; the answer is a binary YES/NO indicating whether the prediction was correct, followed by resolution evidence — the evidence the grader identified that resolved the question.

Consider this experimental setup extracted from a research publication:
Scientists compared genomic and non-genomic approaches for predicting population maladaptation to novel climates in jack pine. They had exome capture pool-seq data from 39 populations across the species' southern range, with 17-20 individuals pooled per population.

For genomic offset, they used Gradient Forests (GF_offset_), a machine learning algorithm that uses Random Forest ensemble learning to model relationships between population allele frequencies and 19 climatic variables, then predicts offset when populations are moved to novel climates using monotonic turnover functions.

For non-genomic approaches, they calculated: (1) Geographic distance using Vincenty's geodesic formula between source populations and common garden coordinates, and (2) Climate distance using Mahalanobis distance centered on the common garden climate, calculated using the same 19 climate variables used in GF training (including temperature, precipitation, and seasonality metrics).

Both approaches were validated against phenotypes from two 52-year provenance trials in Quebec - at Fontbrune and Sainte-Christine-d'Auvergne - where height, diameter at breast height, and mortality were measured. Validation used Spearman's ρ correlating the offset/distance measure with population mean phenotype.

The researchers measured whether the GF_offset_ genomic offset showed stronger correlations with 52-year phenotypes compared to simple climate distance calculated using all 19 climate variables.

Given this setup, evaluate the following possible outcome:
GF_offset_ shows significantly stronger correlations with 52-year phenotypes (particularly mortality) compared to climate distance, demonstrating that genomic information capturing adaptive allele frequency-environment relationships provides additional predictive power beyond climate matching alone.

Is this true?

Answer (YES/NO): NO